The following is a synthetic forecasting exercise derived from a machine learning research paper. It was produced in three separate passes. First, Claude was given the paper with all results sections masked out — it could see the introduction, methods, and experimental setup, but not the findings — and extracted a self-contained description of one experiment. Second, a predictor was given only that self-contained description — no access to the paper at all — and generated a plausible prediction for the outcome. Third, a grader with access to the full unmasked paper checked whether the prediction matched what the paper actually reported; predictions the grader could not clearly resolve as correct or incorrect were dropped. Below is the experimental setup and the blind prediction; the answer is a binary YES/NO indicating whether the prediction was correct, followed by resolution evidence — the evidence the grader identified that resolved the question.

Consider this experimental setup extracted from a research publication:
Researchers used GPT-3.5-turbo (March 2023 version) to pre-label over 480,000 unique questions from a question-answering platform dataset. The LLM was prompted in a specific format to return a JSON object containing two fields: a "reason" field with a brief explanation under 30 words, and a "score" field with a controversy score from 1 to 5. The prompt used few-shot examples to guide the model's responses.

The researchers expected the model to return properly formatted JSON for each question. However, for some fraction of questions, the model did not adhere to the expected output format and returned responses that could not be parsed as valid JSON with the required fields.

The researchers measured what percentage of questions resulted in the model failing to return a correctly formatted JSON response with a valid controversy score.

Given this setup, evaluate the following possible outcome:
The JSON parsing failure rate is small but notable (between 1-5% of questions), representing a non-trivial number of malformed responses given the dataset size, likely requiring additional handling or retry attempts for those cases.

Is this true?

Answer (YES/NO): YES